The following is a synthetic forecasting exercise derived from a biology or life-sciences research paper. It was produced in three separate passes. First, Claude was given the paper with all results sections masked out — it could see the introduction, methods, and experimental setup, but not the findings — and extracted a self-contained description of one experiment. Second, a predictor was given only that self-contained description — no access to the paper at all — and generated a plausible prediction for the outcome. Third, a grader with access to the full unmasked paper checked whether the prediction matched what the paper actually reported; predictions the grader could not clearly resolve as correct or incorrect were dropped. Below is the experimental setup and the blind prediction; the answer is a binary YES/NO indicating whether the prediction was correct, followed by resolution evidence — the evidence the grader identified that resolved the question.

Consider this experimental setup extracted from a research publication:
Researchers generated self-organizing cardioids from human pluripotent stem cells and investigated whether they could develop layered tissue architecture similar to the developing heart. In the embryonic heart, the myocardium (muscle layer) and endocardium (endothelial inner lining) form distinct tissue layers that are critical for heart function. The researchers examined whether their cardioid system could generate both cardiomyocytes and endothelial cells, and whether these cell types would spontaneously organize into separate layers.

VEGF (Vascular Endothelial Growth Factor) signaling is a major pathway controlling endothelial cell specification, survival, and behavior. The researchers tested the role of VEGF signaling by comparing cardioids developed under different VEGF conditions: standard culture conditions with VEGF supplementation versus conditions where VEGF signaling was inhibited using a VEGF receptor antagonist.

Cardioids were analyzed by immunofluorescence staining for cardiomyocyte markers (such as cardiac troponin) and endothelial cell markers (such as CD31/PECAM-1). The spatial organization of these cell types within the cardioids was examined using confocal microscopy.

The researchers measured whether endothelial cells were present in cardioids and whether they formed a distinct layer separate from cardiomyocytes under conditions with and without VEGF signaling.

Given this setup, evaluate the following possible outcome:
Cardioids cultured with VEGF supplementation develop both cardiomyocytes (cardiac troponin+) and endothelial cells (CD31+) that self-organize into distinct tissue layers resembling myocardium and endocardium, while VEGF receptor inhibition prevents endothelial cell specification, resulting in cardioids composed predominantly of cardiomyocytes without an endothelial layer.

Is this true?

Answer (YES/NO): YES